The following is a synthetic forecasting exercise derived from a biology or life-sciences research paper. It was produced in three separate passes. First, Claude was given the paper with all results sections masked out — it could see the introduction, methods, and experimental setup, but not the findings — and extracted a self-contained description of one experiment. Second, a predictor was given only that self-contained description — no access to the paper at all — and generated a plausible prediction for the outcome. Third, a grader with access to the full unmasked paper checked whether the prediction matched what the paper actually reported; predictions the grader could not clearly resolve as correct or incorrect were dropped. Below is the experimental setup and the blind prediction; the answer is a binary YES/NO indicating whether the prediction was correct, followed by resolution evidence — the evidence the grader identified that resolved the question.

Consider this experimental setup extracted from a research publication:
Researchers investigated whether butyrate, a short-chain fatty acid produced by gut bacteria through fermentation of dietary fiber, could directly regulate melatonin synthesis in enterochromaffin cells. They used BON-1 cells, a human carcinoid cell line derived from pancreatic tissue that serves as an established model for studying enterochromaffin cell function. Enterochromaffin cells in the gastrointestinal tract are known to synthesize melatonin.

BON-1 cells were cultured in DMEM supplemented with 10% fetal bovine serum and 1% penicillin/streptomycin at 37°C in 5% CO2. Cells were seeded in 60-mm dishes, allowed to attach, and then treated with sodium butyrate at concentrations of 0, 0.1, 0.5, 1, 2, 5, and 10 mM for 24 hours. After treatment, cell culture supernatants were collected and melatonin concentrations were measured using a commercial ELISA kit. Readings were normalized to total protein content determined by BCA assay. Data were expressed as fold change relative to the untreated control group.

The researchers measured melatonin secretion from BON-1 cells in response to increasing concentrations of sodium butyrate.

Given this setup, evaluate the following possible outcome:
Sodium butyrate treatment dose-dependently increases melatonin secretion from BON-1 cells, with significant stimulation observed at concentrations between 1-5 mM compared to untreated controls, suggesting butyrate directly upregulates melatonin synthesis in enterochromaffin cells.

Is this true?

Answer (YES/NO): NO